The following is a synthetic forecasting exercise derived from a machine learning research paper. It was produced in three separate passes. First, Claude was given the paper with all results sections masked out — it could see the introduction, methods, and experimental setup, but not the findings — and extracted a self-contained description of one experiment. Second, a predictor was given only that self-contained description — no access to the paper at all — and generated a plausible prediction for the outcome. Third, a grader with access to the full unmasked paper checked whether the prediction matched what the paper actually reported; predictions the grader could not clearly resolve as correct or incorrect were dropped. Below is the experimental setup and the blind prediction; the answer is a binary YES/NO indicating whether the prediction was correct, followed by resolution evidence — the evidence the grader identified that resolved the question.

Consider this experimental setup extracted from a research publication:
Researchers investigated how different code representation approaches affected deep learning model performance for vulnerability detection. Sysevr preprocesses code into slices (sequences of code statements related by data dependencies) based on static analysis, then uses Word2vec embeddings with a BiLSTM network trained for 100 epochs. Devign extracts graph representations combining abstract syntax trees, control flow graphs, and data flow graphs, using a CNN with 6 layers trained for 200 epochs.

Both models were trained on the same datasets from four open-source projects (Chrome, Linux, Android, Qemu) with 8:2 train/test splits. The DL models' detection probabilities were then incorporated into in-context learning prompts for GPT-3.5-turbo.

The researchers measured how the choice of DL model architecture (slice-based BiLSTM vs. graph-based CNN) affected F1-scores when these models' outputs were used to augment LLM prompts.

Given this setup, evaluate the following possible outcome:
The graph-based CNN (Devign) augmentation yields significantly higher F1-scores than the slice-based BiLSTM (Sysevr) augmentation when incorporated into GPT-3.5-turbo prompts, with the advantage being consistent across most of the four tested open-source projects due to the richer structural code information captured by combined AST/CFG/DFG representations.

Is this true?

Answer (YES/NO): YES